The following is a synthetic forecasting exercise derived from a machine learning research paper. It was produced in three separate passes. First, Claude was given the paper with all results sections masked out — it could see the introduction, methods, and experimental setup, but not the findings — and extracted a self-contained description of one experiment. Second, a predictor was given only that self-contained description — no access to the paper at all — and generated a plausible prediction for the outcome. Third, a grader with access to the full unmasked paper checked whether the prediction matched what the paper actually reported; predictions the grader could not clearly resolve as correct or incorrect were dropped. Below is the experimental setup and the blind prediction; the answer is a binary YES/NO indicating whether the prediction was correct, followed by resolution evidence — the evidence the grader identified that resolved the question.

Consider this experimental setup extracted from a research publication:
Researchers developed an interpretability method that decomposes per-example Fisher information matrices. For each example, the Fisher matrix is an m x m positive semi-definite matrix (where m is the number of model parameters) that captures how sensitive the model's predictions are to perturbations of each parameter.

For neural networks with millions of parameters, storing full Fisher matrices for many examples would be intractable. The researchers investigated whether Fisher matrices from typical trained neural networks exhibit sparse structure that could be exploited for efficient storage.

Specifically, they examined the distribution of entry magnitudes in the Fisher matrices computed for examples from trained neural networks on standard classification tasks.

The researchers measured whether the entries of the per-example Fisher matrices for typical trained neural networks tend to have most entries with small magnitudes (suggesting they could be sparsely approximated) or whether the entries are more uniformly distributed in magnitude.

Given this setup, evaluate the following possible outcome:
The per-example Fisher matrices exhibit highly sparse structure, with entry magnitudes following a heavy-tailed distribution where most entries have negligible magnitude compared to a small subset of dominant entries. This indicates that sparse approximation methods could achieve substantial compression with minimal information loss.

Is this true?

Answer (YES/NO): YES